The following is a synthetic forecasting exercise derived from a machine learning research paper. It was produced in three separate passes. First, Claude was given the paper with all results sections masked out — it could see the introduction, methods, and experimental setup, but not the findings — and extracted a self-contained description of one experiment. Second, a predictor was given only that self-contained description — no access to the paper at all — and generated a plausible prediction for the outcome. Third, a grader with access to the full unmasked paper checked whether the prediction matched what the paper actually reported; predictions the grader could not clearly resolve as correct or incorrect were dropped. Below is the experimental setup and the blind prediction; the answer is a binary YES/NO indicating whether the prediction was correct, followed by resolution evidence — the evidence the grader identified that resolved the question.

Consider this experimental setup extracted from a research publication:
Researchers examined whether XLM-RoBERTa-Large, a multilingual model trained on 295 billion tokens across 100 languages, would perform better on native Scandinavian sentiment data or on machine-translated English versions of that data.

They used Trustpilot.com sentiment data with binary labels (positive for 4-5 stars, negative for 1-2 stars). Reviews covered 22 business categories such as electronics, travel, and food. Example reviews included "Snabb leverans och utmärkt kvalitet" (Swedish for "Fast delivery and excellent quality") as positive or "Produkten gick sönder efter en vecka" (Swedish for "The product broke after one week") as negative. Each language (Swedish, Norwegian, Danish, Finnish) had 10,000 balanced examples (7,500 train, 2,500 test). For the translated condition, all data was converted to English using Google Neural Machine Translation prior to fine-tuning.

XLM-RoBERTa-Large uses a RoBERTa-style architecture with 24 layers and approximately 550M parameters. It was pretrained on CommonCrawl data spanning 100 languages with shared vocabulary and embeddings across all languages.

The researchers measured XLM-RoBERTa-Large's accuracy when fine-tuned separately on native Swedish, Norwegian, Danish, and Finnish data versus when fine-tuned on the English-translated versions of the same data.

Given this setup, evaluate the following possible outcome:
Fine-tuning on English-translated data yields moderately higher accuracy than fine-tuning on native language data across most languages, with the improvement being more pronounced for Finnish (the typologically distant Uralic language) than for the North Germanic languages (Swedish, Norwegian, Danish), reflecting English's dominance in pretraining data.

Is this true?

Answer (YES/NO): NO